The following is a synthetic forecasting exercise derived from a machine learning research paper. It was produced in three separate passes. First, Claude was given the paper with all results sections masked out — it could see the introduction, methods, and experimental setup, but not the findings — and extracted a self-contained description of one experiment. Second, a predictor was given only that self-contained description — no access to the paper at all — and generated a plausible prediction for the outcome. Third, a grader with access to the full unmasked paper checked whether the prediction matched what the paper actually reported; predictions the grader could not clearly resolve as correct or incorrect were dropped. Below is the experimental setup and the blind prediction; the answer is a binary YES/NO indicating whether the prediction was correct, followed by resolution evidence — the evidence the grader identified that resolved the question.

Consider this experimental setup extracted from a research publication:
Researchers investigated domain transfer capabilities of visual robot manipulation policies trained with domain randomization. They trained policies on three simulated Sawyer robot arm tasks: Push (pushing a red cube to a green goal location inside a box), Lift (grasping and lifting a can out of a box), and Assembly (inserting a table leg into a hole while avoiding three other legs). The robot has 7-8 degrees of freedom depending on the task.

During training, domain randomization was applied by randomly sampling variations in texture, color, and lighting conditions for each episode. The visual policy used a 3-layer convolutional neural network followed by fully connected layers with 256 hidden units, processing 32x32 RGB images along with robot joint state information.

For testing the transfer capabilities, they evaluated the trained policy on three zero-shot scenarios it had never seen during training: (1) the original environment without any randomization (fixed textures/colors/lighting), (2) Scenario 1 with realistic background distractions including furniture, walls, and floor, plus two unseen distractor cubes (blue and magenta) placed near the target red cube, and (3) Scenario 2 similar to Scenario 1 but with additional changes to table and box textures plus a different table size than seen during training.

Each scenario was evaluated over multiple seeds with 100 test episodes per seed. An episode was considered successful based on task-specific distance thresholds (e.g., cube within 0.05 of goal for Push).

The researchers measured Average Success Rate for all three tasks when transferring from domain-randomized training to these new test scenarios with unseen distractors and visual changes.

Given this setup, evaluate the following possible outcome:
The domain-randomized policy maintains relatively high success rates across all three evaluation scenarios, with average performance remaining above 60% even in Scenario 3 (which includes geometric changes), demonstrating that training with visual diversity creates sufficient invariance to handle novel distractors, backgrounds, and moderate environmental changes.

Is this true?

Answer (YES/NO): YES